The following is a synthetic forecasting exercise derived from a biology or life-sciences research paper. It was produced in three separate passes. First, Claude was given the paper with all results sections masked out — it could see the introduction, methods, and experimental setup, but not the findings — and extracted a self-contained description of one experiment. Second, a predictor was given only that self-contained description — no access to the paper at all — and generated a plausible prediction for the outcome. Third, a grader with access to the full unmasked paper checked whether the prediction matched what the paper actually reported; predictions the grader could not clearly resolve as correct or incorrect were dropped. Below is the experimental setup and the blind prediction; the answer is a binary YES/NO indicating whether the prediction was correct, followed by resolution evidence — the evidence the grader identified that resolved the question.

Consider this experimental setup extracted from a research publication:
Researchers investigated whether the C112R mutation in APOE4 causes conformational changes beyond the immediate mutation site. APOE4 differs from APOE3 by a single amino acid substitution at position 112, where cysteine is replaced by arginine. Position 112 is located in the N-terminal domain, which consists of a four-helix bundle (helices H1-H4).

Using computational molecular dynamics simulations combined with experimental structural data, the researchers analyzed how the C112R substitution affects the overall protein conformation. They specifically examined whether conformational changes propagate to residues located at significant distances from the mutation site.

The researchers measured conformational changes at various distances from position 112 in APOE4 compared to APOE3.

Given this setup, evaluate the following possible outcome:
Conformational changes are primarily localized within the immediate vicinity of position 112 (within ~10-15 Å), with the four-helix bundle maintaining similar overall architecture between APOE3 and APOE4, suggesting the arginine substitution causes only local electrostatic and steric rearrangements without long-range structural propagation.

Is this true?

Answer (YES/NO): NO